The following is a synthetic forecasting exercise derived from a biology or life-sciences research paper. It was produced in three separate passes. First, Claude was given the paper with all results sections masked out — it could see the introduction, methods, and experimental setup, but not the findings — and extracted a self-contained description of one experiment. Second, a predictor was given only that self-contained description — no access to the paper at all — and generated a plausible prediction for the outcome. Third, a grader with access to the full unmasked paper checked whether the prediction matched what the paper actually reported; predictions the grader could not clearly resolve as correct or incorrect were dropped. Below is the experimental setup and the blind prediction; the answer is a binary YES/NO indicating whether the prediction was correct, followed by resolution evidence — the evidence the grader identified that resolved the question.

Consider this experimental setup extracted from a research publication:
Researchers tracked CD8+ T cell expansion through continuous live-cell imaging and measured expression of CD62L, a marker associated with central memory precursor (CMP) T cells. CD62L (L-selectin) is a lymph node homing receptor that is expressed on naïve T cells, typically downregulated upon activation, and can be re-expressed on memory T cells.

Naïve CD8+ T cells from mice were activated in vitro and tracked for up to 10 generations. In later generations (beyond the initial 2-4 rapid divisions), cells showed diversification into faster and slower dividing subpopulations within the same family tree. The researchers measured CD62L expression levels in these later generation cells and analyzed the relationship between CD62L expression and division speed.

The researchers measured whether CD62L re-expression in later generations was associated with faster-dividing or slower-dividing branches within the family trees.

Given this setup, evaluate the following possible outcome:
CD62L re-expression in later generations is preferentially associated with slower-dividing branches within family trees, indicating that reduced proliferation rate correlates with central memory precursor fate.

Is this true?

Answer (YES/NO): YES